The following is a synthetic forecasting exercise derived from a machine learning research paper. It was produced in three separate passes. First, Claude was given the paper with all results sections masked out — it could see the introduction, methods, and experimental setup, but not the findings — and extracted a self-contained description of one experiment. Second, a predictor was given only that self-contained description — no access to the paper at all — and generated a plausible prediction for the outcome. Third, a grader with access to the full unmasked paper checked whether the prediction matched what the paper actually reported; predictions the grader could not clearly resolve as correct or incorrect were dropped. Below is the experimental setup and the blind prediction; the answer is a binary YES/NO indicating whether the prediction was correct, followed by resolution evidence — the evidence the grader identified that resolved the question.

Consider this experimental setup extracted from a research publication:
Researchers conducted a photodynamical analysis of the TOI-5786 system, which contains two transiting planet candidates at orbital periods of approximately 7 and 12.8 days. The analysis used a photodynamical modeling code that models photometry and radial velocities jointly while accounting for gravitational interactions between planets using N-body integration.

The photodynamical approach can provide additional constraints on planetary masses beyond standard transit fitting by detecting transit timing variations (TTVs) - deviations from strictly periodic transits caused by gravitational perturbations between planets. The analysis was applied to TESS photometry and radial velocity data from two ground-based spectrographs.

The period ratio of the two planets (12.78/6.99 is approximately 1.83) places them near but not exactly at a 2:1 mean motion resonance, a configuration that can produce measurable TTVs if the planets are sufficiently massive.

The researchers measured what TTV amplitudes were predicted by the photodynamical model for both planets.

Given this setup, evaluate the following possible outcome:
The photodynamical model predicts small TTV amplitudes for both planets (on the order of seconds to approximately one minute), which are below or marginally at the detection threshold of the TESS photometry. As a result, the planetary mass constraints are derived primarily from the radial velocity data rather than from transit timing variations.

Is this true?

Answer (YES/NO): NO